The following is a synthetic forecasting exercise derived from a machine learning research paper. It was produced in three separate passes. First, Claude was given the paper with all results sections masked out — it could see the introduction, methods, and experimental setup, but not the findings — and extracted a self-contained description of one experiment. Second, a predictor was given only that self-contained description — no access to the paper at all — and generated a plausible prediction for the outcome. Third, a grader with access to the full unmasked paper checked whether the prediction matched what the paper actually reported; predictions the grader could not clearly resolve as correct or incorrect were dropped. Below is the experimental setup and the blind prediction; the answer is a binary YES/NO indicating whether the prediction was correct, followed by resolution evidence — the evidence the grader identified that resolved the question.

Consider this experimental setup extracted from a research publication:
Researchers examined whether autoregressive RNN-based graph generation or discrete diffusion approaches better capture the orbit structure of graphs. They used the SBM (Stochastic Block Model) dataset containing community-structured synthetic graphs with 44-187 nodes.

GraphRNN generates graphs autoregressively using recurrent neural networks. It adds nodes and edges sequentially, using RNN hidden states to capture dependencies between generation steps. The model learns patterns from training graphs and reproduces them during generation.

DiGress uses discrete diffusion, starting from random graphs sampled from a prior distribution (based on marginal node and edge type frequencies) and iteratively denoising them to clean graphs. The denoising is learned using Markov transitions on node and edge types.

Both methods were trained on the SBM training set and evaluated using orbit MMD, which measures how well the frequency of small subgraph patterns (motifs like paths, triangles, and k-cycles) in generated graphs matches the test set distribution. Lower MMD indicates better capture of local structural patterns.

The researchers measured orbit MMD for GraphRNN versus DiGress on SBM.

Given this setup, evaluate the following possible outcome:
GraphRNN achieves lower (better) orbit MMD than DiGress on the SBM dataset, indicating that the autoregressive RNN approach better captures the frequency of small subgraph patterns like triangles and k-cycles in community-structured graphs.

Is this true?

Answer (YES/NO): NO